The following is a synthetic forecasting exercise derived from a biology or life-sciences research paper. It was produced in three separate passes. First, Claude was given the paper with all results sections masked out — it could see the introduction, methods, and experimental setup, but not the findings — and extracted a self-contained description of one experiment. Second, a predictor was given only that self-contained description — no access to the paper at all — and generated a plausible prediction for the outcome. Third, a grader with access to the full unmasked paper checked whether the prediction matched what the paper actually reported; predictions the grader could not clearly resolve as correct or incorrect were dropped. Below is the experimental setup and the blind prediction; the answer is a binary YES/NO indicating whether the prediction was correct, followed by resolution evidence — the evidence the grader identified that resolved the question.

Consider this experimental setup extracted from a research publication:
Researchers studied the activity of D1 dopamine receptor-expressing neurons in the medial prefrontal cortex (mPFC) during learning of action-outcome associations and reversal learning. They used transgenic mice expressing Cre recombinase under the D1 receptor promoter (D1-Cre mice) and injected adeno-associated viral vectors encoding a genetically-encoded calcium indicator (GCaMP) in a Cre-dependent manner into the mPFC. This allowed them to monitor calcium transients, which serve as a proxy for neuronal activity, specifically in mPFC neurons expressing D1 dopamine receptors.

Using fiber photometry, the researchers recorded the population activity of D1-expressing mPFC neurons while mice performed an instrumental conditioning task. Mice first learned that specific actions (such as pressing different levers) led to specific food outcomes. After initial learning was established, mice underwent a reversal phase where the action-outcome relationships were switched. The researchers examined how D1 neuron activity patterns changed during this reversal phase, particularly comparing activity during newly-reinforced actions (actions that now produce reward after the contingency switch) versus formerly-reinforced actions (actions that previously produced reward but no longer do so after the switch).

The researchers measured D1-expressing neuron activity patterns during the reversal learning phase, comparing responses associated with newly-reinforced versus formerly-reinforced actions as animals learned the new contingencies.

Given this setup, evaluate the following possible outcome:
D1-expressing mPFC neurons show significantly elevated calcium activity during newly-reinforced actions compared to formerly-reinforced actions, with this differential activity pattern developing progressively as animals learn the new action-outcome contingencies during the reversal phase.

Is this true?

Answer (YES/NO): YES